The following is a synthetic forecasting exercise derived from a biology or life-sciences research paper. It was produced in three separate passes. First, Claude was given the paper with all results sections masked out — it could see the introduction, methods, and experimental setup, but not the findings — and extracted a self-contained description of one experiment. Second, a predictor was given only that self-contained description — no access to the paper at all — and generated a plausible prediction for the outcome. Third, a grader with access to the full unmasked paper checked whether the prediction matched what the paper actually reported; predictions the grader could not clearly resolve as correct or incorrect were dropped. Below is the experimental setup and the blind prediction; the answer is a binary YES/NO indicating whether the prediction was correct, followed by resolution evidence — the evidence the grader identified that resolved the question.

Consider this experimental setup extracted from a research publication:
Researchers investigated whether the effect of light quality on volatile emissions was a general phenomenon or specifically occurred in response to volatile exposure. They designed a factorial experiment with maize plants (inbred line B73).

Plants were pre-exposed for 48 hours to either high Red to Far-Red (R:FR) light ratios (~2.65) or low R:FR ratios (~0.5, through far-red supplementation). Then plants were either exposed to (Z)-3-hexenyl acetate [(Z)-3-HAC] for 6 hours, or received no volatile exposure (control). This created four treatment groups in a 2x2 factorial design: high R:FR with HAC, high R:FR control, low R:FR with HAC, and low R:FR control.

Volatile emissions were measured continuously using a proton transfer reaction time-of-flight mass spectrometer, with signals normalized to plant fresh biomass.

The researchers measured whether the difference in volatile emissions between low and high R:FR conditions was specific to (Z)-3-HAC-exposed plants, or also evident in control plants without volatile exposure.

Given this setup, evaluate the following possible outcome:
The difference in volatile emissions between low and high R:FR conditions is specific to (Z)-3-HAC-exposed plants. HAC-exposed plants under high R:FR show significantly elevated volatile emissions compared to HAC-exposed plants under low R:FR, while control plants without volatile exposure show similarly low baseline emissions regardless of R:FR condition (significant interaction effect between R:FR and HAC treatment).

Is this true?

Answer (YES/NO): NO